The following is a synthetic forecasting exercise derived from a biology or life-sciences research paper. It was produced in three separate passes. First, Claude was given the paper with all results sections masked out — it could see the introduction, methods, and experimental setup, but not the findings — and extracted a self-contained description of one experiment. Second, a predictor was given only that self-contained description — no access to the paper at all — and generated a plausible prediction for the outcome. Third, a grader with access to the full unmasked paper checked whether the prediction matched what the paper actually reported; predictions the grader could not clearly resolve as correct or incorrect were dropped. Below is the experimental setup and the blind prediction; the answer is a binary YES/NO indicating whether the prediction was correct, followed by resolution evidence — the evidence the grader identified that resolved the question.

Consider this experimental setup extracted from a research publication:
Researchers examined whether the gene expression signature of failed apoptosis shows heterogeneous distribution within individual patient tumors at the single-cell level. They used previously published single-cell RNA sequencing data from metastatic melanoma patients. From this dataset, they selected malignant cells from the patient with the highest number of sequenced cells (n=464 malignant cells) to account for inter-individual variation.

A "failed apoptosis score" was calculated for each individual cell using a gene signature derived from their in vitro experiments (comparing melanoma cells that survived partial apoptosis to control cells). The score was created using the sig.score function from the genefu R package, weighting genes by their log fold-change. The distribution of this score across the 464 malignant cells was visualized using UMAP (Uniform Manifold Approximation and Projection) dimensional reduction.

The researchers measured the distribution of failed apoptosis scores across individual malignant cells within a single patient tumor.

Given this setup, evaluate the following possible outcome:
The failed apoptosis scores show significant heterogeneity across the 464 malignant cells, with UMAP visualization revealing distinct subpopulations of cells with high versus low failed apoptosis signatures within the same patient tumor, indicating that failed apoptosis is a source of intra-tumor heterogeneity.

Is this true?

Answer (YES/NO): NO